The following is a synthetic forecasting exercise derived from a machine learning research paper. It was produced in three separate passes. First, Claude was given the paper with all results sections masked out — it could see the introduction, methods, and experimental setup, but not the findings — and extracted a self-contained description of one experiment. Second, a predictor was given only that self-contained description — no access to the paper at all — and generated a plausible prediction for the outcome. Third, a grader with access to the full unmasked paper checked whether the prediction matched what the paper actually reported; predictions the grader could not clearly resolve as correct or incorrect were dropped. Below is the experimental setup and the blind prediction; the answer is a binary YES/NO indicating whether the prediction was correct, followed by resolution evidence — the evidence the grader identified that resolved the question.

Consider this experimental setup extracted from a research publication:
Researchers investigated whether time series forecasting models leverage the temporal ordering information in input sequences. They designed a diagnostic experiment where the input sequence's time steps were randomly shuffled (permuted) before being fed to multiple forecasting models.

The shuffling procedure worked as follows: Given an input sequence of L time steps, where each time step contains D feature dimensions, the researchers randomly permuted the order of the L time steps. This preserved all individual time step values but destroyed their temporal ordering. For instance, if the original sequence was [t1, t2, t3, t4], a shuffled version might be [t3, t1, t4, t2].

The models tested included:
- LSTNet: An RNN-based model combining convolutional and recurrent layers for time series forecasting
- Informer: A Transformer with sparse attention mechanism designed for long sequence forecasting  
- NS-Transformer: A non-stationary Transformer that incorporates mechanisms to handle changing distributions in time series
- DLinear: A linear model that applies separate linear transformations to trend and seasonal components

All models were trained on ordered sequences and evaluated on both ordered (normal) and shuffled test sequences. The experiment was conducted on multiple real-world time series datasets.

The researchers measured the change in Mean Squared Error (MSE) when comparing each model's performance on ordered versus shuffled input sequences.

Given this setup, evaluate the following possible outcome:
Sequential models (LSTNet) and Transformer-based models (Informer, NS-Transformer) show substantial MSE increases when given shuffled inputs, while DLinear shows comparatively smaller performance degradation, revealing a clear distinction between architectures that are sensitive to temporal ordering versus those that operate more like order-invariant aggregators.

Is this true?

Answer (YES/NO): NO